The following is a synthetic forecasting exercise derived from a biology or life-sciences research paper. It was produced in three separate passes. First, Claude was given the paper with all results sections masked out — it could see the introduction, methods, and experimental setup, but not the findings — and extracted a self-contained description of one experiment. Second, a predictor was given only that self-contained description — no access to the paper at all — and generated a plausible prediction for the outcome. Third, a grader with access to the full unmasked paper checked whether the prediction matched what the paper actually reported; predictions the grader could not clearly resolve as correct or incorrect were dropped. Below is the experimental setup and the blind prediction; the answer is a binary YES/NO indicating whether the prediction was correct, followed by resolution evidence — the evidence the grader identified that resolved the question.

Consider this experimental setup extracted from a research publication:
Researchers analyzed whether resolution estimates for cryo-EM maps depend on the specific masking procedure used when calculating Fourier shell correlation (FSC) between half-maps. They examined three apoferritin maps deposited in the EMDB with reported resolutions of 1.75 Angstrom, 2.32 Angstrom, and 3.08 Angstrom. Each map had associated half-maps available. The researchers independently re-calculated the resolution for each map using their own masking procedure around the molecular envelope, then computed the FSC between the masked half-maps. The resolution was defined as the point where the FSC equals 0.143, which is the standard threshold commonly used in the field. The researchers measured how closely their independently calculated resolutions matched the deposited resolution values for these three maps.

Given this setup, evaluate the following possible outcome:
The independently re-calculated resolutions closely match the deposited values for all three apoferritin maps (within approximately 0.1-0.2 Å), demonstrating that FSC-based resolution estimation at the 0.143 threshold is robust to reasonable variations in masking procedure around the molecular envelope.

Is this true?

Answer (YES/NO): YES